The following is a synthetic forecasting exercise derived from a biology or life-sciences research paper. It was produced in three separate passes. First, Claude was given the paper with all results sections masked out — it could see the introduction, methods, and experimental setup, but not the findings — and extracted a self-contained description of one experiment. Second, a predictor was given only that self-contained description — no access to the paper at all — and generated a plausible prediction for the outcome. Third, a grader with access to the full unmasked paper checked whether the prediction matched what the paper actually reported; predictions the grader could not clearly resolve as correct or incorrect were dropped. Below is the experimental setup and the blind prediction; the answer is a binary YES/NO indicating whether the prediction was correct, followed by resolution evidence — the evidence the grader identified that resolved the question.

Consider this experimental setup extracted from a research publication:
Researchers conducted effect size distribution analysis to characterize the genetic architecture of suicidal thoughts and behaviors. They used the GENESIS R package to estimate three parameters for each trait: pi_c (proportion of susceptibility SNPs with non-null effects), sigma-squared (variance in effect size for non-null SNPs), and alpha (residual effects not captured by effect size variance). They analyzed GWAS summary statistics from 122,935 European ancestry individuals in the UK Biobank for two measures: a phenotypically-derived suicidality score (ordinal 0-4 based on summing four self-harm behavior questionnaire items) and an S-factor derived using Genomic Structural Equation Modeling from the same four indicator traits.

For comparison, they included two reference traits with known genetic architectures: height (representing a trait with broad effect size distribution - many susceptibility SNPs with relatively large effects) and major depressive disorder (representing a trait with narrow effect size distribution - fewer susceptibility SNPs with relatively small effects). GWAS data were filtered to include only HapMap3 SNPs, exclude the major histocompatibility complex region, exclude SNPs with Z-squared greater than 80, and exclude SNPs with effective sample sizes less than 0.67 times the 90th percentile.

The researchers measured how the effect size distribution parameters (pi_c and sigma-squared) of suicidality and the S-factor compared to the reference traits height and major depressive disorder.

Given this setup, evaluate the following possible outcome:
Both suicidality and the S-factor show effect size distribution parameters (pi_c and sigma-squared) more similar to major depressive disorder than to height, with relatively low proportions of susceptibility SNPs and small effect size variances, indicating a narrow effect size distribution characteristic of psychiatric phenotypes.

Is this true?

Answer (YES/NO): NO